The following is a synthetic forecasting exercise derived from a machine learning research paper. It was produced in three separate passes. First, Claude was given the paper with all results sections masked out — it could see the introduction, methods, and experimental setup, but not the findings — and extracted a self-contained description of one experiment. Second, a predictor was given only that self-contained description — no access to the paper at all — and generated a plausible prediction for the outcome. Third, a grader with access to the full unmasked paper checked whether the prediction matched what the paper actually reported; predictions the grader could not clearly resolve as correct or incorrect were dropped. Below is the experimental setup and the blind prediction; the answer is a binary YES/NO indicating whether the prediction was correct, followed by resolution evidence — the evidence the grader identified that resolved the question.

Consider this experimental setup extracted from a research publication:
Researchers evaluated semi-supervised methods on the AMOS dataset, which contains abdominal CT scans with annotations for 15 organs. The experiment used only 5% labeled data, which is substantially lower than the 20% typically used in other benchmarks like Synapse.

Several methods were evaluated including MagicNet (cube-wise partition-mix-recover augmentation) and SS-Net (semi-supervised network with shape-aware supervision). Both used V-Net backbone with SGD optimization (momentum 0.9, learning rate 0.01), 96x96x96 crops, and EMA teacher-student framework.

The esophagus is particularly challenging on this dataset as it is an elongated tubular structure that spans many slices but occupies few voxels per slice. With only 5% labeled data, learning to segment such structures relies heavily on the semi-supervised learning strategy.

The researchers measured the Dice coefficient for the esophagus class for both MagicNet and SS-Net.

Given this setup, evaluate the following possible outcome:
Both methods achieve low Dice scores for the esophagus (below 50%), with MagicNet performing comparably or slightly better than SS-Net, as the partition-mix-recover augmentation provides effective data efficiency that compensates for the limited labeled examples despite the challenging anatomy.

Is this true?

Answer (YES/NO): YES